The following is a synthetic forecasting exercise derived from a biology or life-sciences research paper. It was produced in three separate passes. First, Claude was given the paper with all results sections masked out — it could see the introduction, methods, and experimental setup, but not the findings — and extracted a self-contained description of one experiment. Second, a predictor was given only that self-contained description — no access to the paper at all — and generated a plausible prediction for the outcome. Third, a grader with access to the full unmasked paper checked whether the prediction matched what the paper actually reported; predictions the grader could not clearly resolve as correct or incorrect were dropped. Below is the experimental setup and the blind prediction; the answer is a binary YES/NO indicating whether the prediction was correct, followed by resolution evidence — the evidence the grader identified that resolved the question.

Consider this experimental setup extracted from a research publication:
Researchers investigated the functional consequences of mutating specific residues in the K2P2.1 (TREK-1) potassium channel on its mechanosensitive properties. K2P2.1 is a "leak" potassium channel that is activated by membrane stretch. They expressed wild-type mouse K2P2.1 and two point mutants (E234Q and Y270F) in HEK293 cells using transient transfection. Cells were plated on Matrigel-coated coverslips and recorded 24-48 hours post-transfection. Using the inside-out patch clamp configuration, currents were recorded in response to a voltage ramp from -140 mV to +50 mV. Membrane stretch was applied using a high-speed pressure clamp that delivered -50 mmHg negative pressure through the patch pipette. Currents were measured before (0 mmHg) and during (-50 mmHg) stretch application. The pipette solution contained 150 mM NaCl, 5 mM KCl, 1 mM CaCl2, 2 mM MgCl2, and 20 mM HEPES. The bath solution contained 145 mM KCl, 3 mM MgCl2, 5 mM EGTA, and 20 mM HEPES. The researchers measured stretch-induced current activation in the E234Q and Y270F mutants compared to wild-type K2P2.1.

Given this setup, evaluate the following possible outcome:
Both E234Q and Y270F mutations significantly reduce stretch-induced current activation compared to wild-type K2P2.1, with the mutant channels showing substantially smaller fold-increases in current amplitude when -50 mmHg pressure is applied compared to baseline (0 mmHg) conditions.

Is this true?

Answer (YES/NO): YES